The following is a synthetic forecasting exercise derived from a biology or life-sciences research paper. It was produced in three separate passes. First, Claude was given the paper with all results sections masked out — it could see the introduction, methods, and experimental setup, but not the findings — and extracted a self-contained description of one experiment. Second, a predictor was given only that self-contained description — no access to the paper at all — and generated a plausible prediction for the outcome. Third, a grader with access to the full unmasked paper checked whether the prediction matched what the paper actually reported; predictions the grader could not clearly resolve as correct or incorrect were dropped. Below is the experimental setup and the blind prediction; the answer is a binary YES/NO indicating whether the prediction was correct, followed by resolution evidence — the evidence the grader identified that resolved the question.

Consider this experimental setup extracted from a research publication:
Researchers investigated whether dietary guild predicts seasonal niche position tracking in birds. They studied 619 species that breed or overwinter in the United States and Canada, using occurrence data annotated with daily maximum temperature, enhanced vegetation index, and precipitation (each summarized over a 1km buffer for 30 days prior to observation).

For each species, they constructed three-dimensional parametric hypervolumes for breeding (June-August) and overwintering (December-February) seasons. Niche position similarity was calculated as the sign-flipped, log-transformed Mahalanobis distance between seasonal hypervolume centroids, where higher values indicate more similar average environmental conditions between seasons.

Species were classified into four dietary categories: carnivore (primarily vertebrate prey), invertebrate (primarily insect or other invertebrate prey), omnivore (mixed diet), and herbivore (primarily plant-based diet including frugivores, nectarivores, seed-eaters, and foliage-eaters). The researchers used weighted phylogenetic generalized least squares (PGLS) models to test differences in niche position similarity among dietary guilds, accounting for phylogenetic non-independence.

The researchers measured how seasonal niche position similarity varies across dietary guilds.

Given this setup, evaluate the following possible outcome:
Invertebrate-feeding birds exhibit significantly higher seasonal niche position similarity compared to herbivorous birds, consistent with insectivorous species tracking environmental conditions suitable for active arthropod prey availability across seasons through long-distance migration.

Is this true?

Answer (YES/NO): YES